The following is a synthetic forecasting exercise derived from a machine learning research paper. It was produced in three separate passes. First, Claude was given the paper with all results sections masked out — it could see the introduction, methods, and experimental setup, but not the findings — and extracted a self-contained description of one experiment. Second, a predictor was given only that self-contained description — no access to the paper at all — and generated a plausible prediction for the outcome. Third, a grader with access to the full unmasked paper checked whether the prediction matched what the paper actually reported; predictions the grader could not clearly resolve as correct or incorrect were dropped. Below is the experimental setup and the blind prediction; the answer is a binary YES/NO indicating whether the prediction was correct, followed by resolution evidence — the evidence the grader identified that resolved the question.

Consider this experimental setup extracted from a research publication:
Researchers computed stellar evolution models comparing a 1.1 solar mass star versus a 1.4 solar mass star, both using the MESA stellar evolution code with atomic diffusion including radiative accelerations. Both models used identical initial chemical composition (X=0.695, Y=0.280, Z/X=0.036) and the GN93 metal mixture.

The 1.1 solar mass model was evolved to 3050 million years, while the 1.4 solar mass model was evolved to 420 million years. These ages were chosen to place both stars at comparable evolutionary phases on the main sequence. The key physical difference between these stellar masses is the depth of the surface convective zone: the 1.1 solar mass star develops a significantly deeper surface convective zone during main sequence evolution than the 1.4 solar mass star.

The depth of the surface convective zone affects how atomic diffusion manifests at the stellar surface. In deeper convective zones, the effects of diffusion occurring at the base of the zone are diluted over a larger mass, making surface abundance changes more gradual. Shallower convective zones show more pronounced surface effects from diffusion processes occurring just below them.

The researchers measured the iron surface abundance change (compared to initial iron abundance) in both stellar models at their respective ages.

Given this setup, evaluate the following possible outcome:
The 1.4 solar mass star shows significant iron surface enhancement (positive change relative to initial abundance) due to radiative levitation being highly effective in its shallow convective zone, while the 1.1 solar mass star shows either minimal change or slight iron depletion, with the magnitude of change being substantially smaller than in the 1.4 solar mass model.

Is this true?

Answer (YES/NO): YES